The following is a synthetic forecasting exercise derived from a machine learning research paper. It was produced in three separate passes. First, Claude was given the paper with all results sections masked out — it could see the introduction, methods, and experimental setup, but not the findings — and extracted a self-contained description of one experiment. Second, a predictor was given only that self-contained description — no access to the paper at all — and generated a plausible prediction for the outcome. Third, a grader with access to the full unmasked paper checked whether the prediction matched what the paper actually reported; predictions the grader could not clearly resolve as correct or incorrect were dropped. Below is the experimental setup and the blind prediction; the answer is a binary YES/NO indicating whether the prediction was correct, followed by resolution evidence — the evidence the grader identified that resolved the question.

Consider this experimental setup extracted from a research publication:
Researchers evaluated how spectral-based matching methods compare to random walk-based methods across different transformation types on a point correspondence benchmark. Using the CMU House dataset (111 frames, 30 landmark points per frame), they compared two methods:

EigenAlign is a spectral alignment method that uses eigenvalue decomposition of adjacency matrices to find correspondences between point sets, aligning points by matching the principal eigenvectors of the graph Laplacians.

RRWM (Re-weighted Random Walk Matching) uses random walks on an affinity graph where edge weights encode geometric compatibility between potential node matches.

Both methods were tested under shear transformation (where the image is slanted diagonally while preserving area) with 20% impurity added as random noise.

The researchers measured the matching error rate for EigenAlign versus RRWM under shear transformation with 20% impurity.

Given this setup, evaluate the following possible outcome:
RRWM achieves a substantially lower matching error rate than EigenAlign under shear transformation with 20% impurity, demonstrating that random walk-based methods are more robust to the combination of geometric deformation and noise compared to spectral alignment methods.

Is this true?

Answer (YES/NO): YES